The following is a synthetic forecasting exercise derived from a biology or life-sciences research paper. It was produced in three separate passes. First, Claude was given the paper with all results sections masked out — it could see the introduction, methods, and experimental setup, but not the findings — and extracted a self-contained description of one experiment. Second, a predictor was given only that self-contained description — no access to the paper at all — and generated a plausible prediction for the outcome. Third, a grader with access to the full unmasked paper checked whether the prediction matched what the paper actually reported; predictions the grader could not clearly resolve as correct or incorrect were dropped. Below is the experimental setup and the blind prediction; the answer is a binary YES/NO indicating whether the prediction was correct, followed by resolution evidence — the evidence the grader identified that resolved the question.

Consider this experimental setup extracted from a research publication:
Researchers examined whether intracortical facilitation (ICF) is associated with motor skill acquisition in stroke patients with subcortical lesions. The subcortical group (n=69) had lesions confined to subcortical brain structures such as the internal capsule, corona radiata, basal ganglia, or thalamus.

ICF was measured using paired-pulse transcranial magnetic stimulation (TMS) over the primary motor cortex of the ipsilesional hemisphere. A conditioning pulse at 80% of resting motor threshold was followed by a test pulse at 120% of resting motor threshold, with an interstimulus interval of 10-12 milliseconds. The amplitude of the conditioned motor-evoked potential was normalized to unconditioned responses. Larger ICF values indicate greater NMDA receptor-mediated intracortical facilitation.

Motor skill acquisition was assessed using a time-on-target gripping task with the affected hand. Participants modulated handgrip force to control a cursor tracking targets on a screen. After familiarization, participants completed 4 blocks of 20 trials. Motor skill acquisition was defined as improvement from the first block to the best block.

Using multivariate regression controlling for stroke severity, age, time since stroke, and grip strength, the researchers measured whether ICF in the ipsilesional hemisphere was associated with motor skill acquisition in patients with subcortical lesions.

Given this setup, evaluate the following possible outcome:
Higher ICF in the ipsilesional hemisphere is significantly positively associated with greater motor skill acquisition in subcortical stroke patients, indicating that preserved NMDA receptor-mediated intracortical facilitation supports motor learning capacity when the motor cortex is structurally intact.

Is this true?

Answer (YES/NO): YES